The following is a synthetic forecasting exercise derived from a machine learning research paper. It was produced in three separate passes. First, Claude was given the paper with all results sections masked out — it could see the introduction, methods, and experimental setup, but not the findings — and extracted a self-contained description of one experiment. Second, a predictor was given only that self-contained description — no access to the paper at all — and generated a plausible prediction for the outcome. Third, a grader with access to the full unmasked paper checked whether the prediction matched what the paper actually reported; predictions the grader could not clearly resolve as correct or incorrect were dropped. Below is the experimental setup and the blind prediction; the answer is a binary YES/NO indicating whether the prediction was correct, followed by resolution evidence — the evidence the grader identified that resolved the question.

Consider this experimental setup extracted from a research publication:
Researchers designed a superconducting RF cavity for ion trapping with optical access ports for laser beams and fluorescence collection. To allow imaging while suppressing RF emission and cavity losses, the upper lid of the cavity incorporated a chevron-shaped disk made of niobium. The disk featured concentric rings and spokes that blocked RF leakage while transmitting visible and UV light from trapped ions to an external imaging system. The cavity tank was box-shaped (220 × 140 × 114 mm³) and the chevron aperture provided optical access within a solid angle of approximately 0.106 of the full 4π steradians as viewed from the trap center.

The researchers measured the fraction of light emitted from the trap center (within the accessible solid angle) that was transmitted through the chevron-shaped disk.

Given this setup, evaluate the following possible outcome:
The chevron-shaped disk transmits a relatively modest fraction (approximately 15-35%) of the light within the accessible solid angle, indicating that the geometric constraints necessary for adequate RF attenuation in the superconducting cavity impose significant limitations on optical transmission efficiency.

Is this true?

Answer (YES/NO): NO